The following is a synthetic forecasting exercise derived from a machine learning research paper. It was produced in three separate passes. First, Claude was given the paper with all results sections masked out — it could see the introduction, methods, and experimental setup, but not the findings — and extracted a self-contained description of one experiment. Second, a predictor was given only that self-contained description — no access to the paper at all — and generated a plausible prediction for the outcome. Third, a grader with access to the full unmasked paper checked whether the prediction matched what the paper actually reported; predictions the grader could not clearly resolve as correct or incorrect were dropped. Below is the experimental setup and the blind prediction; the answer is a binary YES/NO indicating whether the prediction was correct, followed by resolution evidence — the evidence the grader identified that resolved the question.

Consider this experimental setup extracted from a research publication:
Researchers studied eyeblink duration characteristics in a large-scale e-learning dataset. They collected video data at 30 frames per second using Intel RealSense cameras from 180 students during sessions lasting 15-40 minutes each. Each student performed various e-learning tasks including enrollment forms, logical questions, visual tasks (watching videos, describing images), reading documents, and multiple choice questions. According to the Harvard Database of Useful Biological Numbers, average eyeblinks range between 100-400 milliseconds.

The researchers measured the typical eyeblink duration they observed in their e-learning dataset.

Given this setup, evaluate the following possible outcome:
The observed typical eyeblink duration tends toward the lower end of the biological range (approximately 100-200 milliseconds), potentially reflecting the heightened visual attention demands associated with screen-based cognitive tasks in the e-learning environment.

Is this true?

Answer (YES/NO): NO